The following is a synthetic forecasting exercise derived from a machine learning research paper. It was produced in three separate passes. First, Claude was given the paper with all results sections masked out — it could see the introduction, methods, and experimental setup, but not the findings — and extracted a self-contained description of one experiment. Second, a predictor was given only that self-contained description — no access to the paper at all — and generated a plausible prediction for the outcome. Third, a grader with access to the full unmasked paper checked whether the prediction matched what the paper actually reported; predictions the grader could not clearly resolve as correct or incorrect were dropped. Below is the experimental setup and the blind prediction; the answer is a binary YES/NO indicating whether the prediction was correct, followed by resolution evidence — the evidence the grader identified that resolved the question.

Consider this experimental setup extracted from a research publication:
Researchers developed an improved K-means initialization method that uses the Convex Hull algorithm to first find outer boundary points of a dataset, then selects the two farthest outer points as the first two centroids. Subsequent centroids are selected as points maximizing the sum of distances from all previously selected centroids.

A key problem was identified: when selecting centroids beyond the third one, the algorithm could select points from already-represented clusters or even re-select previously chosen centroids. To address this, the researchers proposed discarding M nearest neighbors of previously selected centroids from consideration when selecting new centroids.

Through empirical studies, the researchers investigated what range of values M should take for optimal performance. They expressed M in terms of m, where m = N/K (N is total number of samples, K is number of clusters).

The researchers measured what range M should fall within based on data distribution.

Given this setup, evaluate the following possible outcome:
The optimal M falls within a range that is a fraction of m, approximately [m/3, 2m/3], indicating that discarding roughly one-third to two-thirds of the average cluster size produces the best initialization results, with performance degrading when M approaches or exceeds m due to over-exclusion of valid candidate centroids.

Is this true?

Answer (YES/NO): NO